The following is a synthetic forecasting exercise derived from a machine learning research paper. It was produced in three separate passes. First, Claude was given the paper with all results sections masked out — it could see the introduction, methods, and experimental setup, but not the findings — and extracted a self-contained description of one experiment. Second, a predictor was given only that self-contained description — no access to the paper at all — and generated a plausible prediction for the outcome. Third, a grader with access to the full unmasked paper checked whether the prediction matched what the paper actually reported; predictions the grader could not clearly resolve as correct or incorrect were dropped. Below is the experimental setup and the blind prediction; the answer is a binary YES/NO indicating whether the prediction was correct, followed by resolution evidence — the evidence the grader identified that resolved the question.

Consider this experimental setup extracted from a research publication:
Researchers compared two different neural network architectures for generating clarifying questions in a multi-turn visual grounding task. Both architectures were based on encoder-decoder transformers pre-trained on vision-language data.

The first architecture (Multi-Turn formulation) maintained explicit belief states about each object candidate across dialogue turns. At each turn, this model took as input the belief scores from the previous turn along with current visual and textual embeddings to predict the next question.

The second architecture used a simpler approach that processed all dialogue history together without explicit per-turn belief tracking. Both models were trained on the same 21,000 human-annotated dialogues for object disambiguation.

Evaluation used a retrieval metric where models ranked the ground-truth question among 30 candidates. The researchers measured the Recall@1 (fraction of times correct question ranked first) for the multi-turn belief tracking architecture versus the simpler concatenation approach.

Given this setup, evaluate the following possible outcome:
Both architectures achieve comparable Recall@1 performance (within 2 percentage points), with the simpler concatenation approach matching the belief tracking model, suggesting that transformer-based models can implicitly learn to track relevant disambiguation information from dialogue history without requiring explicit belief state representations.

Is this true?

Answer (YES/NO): NO